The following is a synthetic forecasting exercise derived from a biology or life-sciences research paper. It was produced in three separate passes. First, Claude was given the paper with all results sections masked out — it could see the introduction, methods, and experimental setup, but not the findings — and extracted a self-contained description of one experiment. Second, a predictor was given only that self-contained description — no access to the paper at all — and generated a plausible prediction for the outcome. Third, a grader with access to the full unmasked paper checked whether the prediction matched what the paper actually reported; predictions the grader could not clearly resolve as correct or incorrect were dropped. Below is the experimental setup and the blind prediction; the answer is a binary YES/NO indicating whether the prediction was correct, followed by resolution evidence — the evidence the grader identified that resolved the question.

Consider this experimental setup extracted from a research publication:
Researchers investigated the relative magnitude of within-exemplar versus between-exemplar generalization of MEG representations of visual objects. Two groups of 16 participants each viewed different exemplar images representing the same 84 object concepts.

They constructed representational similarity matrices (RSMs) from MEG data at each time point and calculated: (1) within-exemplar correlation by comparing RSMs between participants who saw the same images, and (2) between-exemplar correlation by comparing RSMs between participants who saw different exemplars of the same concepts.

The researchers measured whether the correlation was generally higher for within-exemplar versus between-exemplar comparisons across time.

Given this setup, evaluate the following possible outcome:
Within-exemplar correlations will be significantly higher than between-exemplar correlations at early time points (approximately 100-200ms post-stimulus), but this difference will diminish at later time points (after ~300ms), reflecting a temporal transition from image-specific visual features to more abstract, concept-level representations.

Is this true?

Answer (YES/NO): NO